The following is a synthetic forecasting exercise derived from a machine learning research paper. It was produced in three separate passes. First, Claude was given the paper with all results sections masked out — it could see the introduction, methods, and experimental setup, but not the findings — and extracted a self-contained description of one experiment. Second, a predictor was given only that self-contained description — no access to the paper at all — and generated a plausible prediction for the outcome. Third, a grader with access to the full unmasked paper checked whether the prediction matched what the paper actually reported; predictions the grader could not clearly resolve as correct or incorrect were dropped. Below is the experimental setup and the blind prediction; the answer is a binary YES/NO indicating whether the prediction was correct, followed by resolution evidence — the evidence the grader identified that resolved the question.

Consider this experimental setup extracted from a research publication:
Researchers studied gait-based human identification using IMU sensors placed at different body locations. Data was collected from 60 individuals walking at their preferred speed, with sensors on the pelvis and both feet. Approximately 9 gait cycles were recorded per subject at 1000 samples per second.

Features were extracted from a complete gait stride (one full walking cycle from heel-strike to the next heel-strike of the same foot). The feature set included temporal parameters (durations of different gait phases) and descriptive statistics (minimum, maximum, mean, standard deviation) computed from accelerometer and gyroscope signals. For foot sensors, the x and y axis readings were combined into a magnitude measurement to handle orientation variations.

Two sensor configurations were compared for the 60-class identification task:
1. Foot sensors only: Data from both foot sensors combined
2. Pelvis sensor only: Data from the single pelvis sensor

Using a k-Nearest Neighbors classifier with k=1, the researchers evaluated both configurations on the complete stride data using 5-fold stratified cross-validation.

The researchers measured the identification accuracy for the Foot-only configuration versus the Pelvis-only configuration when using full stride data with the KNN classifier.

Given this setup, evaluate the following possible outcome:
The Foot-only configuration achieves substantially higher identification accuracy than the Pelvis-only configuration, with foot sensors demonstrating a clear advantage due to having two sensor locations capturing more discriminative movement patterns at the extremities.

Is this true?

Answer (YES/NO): NO